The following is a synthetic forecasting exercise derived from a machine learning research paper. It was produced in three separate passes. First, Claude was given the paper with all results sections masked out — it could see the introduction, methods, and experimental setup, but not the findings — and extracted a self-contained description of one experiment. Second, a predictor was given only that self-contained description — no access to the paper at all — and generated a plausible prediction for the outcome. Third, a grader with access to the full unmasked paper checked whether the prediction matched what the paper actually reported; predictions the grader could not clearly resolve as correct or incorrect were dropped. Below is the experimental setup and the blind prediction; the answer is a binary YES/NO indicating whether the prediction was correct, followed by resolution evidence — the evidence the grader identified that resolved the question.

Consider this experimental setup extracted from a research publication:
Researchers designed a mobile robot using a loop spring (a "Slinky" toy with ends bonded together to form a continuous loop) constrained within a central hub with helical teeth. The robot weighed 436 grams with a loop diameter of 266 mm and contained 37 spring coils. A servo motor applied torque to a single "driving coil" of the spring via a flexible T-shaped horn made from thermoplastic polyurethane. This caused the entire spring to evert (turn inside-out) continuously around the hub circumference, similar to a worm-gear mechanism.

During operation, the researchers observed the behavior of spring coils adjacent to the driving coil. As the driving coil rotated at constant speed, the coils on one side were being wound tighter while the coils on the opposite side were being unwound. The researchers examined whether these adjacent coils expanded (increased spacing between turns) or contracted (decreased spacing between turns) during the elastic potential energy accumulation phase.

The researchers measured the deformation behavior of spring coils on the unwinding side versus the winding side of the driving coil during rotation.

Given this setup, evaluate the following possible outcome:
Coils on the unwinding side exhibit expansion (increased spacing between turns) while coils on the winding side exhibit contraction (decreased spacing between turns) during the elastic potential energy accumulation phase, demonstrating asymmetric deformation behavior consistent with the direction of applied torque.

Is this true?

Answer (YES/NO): YES